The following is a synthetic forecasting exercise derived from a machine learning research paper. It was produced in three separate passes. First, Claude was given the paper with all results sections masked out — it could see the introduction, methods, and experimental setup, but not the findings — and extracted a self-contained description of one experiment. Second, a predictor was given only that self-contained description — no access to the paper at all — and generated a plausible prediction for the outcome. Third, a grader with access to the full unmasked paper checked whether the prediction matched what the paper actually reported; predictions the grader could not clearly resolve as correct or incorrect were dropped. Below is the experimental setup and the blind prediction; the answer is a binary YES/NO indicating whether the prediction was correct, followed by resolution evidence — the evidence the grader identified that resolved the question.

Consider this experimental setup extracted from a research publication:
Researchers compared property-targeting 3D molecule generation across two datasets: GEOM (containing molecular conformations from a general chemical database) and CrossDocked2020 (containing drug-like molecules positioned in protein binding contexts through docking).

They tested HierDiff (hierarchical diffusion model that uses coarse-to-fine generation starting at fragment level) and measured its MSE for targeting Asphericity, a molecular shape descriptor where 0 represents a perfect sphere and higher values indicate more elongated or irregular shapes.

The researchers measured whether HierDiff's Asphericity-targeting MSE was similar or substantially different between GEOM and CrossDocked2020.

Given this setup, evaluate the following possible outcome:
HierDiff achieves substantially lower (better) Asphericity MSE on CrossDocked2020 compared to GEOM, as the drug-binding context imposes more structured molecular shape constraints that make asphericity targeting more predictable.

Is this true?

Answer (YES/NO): YES